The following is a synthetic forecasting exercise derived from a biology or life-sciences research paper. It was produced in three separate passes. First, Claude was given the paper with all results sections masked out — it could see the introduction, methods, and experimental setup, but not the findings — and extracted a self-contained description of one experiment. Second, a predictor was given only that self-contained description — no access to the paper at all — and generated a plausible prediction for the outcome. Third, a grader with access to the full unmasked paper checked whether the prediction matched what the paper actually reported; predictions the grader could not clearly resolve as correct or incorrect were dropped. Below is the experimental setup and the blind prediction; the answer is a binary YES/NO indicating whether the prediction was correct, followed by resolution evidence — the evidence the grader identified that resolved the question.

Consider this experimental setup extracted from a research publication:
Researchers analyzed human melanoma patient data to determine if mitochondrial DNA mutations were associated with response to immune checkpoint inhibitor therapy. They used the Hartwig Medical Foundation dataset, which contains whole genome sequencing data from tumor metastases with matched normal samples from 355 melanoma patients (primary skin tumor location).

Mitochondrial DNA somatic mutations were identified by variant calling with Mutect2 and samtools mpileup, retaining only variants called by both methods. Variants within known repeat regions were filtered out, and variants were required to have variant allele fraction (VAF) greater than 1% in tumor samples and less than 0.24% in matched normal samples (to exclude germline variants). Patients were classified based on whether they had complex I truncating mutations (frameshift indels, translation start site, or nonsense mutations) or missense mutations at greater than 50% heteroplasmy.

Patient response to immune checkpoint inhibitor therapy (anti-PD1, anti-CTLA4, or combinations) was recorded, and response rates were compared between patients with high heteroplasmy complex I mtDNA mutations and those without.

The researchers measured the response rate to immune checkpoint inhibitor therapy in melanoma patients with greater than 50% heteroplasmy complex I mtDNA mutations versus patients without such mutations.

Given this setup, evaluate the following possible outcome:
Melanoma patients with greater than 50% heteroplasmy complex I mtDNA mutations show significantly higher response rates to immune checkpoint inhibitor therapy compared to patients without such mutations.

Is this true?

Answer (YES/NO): YES